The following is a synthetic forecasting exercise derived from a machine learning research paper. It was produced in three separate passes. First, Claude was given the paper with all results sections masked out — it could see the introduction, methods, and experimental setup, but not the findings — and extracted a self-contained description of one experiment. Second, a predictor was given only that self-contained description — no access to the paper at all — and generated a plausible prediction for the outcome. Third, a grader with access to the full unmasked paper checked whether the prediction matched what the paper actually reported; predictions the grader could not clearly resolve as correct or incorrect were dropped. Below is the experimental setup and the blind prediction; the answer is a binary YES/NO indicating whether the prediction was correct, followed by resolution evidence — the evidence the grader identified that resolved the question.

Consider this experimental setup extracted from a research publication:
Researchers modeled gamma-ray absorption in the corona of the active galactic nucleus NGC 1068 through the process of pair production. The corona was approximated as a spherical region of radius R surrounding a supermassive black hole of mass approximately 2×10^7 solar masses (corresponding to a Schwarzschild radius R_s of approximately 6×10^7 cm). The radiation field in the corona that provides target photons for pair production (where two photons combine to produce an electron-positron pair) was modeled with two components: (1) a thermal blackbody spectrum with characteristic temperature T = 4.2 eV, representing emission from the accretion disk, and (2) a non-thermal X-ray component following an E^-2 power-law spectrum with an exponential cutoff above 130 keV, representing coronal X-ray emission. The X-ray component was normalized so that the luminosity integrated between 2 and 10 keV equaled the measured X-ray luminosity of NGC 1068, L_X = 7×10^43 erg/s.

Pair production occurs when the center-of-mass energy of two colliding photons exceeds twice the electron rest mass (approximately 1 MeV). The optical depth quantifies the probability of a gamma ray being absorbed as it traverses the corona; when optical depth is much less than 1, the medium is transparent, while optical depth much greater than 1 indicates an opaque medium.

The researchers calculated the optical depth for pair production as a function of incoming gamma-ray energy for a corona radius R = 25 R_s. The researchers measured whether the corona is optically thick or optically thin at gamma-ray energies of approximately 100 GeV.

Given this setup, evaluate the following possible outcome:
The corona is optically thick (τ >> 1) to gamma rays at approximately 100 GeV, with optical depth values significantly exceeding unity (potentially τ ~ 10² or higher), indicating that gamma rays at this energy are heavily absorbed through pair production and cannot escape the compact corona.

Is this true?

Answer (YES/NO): YES